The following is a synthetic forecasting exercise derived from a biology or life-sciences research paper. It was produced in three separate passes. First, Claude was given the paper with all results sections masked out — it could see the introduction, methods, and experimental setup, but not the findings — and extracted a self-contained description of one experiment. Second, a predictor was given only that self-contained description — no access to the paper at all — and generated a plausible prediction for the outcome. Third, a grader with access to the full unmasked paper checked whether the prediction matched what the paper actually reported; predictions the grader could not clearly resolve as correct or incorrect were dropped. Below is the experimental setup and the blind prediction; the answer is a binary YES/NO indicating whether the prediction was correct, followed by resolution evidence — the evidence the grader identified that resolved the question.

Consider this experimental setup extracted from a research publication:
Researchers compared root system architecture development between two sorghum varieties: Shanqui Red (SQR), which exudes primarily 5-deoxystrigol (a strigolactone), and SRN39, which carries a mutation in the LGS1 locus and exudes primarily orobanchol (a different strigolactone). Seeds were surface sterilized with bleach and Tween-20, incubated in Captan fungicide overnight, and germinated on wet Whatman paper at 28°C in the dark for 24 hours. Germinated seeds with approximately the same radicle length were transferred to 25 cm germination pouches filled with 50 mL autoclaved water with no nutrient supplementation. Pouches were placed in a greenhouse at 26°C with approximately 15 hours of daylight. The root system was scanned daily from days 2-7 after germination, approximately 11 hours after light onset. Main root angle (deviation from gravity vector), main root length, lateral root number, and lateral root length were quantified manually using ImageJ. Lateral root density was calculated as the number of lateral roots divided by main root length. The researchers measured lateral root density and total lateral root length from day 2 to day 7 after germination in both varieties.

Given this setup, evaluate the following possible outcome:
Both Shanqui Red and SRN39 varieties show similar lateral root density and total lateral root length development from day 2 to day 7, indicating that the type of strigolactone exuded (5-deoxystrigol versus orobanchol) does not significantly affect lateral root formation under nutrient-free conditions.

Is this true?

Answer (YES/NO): NO